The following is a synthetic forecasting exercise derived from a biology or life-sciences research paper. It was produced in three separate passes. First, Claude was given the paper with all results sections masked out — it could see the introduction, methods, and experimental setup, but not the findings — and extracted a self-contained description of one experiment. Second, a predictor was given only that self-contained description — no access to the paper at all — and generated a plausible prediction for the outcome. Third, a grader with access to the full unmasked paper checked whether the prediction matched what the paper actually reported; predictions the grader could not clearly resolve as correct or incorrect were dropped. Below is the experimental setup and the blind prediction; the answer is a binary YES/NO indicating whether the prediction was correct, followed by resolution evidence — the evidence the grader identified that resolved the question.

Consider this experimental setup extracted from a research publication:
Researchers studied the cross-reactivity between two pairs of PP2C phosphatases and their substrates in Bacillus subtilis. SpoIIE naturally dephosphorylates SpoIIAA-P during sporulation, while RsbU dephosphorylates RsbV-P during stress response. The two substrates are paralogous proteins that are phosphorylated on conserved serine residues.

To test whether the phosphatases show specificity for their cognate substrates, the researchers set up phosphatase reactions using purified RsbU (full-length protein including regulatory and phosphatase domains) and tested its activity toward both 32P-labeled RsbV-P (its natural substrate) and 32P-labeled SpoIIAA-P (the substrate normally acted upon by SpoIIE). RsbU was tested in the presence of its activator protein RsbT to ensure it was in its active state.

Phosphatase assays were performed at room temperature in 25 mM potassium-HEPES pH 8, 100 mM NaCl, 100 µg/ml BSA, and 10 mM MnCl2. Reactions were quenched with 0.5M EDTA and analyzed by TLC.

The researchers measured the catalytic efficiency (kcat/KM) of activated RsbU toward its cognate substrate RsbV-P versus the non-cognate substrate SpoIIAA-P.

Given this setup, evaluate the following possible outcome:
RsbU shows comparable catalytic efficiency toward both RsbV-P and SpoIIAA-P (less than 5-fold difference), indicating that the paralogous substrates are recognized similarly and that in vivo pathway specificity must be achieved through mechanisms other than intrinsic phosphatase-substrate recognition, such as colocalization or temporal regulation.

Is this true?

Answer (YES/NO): NO